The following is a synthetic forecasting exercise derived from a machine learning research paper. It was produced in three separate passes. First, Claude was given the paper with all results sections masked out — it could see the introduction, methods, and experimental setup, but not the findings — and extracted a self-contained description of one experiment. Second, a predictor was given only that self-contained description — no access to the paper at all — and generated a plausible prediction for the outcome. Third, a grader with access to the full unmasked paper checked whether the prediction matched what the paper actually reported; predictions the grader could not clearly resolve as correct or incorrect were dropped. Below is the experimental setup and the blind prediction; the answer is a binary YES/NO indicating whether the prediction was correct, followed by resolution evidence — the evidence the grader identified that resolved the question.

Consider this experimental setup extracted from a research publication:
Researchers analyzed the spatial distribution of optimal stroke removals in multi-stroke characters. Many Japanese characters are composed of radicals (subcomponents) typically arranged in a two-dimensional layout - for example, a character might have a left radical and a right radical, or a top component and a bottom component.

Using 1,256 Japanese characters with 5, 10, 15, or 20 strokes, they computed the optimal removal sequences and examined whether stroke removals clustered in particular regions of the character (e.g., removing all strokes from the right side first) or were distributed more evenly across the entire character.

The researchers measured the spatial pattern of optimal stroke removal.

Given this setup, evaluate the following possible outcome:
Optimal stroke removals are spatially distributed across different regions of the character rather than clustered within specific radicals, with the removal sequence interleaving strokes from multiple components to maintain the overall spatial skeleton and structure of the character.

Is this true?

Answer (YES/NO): YES